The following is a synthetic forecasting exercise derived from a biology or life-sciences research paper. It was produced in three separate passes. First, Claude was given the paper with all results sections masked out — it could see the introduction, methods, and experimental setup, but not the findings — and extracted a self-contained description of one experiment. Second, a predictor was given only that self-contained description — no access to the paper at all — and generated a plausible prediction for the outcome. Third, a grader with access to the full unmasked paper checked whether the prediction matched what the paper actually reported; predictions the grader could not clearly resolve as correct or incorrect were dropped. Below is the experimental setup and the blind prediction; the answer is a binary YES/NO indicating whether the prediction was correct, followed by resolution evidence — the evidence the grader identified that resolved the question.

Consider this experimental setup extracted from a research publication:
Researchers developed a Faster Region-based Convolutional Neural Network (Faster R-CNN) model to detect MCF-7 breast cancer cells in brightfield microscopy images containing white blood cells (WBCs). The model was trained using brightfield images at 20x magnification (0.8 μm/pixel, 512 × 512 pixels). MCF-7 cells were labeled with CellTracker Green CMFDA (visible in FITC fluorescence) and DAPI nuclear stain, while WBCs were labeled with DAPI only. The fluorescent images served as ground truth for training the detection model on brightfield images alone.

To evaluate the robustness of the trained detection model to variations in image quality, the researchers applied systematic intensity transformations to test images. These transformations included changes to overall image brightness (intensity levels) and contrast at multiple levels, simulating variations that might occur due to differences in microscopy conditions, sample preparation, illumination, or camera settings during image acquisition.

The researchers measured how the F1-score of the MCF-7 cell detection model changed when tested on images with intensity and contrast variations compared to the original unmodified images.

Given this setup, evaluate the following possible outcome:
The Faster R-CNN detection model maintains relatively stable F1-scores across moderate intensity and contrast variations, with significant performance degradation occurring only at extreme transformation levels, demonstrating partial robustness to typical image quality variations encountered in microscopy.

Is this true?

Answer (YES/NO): YES